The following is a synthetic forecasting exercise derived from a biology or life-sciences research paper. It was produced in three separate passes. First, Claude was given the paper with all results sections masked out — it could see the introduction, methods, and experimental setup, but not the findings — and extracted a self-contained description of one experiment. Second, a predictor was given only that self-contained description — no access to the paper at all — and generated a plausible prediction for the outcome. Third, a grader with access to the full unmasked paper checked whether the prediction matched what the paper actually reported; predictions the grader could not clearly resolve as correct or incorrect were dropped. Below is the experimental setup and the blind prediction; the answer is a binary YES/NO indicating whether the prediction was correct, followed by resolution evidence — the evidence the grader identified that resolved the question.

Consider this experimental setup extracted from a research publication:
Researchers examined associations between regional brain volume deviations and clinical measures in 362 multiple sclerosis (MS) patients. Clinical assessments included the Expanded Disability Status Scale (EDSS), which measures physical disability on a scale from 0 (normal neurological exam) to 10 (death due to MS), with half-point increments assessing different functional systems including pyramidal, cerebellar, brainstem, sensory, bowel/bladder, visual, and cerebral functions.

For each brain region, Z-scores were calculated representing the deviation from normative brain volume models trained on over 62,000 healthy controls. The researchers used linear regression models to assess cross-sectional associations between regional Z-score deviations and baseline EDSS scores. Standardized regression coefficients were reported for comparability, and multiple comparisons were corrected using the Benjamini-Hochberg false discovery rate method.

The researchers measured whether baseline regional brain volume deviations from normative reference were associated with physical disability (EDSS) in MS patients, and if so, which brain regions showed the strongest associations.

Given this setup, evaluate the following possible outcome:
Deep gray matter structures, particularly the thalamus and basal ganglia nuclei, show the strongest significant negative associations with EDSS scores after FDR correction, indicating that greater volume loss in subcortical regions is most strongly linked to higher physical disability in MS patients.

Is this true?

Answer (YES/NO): NO